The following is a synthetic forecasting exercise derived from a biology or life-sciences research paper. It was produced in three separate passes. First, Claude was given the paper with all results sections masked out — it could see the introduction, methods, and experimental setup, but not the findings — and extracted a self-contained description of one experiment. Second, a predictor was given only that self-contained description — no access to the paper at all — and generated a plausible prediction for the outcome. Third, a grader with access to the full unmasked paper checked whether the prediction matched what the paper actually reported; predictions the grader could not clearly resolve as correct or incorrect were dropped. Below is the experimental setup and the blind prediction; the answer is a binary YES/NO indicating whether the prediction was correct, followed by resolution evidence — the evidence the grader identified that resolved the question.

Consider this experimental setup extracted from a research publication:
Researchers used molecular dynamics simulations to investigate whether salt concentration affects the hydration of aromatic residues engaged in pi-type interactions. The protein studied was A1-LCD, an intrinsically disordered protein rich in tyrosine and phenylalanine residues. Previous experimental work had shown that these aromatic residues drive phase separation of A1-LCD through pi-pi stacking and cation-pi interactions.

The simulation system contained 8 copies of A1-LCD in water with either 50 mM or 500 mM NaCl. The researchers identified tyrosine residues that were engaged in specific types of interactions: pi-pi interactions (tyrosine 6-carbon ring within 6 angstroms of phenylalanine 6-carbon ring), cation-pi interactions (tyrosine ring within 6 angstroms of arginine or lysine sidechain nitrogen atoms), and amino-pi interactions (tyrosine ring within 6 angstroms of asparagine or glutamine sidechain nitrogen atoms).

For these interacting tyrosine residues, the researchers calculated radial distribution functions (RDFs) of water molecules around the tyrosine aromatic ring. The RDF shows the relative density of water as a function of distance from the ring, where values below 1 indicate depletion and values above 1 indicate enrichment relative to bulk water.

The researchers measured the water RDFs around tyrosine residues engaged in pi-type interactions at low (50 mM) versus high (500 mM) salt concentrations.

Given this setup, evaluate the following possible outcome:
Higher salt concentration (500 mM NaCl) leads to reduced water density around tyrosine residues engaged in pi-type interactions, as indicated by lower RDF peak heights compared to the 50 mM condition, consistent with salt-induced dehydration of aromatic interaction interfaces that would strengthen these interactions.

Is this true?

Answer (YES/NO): YES